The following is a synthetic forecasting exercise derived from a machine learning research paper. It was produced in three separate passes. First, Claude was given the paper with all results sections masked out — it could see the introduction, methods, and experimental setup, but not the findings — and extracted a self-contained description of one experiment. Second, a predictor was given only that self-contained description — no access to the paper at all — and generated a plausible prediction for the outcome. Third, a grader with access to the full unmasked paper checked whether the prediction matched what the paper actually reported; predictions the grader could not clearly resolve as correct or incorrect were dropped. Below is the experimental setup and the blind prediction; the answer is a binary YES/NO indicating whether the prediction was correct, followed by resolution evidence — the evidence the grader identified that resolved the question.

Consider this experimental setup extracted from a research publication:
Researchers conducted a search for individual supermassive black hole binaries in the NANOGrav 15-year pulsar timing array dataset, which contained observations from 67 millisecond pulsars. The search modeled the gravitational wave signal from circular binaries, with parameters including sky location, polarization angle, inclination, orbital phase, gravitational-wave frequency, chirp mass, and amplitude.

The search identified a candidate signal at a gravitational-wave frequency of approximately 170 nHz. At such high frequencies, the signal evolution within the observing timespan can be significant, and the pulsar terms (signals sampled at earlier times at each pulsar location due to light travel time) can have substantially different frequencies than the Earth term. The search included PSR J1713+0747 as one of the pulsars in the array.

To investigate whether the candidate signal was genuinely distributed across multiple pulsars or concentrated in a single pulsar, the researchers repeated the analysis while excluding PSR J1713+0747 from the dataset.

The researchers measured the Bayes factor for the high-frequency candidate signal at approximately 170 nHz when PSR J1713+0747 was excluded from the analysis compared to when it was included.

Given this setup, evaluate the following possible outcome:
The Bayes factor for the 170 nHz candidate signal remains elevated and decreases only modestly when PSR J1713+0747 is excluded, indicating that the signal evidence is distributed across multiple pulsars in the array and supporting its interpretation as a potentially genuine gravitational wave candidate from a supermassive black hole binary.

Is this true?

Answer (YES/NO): NO